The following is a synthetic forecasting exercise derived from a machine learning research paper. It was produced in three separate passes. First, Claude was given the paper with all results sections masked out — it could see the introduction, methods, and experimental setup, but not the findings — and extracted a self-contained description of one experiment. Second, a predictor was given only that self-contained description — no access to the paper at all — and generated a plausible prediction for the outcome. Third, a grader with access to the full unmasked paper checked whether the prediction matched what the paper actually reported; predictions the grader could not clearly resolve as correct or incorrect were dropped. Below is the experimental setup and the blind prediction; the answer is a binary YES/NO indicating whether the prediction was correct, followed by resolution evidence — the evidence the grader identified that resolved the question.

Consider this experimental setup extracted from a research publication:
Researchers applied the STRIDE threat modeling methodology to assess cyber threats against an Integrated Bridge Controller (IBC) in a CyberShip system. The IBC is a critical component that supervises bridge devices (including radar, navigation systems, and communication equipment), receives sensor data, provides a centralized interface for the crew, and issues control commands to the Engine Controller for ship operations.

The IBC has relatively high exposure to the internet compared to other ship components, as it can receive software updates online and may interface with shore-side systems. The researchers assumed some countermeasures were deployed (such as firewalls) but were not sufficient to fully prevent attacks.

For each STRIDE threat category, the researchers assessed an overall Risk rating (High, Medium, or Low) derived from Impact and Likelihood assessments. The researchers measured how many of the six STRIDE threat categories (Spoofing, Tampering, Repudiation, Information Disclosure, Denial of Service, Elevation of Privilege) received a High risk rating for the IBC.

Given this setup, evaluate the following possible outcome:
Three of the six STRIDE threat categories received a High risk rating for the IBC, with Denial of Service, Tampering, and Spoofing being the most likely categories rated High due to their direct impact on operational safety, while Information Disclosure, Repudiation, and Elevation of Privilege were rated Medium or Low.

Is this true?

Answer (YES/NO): NO